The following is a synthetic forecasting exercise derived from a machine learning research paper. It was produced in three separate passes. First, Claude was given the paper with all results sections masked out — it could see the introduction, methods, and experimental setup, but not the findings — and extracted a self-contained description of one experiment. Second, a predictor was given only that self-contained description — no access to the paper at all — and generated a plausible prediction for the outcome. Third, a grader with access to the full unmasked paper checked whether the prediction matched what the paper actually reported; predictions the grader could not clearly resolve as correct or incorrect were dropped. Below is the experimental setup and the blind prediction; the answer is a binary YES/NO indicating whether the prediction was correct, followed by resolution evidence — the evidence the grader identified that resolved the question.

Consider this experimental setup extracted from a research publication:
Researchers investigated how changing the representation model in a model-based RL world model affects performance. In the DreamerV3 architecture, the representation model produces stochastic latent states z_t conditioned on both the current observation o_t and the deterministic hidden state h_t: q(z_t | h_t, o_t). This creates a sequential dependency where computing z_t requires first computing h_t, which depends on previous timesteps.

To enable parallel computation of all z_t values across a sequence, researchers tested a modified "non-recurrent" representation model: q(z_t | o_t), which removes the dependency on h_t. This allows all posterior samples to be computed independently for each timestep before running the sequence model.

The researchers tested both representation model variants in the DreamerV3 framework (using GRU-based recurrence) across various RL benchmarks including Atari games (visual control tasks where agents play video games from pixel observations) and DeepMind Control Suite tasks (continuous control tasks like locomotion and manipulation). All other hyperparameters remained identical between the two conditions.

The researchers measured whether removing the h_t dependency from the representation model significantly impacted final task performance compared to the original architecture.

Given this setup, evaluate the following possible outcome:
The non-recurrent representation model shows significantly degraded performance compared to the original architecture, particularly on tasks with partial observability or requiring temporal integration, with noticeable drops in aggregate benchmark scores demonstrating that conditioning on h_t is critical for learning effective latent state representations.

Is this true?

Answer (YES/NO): NO